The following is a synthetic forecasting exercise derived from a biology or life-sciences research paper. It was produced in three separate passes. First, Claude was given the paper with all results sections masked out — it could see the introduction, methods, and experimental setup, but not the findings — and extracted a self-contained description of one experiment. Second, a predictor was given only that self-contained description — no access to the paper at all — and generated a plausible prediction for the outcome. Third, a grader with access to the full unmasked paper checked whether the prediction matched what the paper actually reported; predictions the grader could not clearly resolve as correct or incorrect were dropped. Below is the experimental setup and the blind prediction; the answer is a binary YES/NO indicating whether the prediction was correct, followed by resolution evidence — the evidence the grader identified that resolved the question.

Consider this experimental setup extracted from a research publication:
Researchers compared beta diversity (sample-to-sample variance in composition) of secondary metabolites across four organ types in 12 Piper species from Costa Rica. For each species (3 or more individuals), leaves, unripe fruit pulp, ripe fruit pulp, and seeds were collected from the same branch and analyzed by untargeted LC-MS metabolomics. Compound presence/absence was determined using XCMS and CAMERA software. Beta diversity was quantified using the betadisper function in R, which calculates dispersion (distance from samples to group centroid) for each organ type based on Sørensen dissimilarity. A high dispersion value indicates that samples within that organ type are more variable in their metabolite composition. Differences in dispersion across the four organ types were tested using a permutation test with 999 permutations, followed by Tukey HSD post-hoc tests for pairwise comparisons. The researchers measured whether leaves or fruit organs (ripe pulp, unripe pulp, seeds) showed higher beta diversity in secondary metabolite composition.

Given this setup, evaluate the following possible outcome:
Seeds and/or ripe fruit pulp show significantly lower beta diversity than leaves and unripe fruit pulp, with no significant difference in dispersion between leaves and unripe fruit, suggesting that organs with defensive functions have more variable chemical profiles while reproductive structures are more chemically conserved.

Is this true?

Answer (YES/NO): NO